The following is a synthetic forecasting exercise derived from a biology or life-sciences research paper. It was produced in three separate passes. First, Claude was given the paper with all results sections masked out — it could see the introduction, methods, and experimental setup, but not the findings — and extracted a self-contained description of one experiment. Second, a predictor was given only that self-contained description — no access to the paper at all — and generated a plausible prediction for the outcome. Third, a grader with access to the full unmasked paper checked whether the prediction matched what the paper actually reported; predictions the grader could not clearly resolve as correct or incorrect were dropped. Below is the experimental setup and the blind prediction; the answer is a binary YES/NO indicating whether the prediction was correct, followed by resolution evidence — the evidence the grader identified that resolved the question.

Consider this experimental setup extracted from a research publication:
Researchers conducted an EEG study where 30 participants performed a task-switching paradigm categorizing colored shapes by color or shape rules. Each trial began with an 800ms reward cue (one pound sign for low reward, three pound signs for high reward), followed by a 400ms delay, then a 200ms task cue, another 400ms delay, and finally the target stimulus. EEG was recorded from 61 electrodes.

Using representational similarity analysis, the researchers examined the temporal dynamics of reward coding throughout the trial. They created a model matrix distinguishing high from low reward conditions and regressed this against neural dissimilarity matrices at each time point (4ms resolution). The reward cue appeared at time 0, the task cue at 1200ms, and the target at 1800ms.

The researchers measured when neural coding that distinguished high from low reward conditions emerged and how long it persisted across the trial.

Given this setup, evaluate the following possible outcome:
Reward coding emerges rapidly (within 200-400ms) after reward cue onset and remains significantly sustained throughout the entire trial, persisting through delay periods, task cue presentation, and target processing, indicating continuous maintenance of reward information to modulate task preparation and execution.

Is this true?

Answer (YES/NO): YES